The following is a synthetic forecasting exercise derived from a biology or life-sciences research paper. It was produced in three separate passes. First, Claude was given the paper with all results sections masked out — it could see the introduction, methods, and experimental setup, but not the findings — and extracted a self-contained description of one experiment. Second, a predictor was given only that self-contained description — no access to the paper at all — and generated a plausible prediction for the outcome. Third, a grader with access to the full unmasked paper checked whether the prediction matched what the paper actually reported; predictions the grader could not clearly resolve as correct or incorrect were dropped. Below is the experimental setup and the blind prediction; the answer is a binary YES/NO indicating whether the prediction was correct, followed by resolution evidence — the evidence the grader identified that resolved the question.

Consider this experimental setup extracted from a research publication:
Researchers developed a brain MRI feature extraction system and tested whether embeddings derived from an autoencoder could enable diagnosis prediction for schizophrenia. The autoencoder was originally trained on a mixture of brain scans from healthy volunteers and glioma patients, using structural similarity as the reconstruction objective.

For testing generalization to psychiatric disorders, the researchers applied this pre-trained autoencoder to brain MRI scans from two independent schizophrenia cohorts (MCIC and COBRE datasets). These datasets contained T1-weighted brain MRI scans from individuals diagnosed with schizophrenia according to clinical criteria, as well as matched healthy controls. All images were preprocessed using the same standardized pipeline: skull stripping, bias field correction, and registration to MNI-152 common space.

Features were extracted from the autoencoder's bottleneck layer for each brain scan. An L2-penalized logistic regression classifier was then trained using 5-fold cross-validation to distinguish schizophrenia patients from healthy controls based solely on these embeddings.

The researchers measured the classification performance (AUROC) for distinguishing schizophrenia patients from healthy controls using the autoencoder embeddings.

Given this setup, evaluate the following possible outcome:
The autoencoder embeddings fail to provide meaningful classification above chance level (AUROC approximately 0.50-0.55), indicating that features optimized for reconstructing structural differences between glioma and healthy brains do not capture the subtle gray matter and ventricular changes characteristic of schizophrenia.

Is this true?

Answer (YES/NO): NO